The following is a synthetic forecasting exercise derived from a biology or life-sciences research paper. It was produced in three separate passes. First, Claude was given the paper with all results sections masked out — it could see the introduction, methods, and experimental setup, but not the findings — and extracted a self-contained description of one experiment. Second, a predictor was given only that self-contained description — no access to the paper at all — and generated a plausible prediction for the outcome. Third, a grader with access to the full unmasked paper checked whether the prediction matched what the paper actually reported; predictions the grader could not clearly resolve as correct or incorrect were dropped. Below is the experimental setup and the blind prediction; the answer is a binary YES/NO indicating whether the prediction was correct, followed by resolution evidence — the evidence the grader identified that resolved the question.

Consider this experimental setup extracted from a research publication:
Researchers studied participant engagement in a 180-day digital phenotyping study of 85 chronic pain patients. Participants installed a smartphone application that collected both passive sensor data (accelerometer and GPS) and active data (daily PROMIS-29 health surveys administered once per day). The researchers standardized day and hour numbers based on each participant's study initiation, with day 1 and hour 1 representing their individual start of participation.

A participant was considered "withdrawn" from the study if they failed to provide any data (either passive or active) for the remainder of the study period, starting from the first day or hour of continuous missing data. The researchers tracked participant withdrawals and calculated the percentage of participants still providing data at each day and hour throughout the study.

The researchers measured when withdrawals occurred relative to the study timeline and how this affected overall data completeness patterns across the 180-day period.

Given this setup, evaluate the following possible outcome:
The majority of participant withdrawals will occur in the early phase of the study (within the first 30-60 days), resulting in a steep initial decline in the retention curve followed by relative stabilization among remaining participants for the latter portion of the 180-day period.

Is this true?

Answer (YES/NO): YES